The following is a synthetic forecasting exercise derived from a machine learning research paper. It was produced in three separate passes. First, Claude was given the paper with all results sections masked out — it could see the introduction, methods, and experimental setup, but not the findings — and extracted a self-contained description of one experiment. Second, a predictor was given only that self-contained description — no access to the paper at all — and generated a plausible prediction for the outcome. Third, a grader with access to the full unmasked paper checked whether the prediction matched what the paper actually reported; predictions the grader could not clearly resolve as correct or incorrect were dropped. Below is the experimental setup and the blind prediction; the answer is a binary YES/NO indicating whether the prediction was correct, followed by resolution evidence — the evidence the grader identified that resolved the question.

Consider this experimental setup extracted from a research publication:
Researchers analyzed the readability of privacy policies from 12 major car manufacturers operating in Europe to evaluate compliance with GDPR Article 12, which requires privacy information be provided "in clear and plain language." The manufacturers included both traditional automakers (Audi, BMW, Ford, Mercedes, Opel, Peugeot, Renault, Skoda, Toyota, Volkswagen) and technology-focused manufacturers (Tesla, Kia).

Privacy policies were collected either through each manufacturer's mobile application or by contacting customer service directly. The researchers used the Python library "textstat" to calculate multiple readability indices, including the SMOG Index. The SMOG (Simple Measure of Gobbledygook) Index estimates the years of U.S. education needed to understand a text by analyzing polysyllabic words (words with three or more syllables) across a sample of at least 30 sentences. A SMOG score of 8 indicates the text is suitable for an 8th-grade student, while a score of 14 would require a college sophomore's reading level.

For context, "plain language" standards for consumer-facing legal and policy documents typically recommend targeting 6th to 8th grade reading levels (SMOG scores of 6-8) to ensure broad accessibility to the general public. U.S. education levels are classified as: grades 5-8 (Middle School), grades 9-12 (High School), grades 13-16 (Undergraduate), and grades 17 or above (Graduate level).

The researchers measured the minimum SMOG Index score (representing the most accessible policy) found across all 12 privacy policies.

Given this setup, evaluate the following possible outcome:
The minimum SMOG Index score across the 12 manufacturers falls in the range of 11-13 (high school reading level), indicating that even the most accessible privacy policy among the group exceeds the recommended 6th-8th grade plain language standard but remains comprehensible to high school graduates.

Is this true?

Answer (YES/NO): NO